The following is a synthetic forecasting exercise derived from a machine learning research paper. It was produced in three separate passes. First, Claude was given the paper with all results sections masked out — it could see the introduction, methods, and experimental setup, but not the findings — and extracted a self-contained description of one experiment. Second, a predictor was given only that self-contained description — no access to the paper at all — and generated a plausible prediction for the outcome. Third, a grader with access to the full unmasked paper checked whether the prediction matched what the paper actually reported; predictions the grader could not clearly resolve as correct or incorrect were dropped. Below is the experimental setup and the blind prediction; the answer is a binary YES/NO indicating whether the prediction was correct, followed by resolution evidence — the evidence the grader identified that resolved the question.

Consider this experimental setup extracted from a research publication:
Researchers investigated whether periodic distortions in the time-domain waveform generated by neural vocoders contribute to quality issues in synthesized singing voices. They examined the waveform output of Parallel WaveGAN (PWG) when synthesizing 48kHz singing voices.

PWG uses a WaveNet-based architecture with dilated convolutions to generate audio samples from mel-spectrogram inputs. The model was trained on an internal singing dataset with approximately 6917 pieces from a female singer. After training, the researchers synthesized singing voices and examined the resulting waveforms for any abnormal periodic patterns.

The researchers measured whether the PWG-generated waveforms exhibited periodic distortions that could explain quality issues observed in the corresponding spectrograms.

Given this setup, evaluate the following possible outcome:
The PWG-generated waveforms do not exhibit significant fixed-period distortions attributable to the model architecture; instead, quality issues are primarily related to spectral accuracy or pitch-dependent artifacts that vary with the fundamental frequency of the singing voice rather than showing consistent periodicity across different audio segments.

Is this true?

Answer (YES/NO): NO